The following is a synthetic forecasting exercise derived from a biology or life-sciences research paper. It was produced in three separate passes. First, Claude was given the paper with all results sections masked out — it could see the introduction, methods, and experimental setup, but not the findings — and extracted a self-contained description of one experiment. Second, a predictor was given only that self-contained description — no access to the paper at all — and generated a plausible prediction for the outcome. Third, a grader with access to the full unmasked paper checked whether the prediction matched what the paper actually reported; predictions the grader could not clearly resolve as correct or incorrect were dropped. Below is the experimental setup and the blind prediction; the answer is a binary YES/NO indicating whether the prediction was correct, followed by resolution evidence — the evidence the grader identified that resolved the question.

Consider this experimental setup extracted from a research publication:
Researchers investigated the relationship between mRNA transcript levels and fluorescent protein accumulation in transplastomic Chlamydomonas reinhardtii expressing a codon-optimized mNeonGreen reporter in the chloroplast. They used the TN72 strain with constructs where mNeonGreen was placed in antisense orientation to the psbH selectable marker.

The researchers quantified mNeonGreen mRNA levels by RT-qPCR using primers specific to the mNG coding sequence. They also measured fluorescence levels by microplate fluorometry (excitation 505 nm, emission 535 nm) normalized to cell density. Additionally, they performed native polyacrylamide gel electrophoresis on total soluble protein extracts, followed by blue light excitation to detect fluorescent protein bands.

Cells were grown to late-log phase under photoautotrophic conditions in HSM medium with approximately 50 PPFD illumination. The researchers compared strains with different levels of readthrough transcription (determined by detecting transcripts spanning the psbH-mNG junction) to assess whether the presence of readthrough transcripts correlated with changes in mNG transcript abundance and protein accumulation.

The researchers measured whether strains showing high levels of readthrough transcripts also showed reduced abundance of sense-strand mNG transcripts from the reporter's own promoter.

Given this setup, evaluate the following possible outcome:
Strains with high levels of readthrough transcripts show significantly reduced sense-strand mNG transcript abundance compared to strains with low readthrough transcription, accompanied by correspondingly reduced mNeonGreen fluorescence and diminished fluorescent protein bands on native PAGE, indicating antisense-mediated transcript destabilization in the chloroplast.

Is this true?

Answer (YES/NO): NO